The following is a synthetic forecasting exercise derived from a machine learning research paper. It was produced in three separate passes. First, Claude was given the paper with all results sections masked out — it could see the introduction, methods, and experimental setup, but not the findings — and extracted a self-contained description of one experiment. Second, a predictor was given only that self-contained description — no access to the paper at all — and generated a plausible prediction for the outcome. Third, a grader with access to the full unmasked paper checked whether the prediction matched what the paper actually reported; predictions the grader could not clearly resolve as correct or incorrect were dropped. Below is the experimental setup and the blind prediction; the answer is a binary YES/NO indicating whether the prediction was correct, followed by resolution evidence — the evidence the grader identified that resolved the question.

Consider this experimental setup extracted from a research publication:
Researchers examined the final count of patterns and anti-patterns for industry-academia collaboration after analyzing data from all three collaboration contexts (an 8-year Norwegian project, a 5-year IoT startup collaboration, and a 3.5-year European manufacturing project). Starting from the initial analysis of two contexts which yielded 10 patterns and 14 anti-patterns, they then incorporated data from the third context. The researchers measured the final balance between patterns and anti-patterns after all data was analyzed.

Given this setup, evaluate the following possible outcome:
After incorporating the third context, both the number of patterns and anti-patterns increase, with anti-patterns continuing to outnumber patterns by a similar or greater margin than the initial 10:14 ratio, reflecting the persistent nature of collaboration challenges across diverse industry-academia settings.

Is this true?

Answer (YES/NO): NO